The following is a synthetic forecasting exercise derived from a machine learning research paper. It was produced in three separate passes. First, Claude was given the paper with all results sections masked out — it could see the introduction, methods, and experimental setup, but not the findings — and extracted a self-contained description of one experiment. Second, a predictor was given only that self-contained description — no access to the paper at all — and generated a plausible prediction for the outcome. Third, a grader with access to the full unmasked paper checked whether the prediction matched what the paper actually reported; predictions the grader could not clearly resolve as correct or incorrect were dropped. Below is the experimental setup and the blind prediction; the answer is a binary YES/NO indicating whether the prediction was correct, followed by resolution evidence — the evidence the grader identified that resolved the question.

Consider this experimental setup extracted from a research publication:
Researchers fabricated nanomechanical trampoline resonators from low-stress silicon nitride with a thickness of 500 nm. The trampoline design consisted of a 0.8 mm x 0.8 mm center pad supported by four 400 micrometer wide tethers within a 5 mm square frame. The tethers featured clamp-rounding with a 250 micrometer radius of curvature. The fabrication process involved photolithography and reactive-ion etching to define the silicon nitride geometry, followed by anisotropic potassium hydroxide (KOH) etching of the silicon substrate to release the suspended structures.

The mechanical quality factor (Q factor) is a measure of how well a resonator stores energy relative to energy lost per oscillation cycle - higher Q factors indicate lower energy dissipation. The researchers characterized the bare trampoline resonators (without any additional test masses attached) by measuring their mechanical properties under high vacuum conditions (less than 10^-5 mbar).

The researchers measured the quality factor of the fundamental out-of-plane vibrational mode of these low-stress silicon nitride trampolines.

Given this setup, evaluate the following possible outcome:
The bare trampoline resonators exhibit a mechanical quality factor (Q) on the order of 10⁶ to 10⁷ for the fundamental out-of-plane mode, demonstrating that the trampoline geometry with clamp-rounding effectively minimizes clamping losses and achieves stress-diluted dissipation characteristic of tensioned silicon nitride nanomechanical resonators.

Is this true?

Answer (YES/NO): NO